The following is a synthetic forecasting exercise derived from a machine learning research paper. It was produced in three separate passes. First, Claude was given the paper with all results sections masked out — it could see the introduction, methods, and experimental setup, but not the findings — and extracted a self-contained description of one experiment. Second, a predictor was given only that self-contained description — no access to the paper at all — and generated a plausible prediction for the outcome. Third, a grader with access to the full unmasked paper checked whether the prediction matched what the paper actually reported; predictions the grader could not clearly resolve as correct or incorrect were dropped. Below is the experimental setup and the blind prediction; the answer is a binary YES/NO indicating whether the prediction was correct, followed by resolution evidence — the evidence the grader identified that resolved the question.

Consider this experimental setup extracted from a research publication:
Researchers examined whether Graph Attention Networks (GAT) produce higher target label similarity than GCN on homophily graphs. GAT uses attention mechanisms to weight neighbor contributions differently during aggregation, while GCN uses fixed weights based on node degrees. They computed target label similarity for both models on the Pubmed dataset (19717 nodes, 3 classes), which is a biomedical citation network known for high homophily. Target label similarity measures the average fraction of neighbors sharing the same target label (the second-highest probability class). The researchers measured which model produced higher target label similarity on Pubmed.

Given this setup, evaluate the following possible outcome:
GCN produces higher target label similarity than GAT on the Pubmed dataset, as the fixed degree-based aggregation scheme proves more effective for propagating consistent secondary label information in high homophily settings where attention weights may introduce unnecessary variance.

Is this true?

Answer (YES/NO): NO